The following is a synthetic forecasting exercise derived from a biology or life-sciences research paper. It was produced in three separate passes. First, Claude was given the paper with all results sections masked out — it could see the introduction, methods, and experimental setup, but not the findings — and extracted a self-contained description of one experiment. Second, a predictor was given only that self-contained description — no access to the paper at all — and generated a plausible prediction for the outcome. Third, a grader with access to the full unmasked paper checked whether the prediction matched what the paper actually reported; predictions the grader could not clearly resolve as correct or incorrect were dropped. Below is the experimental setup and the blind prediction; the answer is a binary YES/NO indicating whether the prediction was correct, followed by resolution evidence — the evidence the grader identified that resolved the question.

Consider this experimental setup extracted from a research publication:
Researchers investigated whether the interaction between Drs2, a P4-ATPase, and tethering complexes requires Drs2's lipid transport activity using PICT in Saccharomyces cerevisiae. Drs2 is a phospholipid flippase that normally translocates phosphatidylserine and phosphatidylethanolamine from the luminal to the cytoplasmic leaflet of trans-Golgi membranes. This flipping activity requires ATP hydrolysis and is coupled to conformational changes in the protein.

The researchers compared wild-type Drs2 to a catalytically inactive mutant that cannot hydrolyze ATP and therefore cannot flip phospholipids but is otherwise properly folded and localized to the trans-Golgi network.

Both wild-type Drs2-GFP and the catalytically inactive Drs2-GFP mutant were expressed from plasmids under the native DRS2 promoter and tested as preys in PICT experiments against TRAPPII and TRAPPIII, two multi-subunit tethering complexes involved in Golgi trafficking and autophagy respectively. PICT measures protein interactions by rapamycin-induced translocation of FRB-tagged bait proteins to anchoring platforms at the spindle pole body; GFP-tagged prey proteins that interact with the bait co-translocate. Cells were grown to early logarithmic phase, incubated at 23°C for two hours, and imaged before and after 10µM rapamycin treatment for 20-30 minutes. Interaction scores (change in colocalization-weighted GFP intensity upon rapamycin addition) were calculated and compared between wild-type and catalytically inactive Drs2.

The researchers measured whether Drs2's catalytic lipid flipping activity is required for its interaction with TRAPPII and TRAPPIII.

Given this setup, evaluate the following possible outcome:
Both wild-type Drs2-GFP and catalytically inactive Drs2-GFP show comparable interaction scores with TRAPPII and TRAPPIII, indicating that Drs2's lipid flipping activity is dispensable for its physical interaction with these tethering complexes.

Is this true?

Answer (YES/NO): YES